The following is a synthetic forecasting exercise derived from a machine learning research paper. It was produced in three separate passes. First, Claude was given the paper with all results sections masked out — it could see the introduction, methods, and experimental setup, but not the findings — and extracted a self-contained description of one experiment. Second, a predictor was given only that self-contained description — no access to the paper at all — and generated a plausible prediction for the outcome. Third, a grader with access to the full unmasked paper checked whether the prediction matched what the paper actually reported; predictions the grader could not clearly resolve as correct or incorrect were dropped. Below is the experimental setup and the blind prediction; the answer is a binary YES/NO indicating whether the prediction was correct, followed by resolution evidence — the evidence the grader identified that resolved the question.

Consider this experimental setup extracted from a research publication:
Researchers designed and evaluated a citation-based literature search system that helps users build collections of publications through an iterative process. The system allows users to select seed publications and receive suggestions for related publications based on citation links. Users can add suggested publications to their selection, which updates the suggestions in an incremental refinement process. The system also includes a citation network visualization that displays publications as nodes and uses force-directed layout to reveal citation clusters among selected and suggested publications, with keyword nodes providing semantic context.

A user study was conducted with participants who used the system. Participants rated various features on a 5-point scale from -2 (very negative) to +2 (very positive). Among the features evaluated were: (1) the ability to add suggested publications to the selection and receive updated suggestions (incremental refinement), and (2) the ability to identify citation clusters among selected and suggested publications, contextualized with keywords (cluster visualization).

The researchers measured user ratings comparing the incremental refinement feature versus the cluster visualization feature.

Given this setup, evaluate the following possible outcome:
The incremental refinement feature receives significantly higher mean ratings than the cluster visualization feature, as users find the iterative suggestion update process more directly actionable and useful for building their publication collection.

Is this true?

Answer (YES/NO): YES